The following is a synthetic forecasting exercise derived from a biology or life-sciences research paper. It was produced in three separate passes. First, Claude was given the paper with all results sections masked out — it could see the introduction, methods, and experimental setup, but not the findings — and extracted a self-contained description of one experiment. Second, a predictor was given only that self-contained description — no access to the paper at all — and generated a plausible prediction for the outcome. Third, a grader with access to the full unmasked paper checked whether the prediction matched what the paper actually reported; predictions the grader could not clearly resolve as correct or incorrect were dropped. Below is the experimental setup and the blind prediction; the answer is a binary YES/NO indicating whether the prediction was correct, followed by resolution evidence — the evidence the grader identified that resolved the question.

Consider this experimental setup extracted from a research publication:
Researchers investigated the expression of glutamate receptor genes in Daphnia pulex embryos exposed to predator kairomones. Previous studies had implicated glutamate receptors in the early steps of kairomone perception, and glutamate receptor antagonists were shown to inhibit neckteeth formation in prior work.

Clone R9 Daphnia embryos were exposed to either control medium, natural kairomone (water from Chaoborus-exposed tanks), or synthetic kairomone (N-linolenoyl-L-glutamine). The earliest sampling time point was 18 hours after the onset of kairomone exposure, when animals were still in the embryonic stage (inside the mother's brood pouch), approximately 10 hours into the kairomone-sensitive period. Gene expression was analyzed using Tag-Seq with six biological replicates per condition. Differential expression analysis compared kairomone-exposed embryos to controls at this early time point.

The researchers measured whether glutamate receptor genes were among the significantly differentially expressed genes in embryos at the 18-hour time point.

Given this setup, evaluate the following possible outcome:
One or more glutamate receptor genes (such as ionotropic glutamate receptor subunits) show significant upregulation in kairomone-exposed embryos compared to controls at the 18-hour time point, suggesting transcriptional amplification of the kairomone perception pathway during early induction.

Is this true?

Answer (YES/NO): NO